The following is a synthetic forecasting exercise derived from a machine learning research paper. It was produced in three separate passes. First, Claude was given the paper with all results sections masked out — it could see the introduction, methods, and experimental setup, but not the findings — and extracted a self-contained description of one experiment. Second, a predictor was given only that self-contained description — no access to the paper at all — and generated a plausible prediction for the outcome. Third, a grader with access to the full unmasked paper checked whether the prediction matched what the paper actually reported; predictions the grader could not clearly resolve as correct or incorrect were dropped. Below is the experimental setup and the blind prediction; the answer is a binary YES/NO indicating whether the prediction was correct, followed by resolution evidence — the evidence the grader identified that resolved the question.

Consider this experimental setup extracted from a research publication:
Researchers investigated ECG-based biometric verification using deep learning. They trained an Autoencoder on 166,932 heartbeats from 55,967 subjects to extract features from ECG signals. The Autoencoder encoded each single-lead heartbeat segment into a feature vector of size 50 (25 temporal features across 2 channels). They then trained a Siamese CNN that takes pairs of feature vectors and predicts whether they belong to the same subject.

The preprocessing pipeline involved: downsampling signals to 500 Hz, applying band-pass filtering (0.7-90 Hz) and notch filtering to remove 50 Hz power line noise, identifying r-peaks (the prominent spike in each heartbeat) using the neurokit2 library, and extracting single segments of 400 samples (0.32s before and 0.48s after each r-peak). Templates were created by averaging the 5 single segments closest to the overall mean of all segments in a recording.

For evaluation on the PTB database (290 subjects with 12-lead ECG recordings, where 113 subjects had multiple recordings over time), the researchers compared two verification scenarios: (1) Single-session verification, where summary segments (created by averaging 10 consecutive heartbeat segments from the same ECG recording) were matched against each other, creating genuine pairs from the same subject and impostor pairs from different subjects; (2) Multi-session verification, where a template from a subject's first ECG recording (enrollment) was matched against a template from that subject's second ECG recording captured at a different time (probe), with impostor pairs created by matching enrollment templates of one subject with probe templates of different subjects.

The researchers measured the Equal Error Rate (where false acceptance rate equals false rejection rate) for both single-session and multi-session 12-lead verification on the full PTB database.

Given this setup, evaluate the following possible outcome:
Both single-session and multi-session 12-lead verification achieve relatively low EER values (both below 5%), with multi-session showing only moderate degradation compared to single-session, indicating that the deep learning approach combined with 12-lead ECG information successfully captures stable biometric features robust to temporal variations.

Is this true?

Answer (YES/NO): YES